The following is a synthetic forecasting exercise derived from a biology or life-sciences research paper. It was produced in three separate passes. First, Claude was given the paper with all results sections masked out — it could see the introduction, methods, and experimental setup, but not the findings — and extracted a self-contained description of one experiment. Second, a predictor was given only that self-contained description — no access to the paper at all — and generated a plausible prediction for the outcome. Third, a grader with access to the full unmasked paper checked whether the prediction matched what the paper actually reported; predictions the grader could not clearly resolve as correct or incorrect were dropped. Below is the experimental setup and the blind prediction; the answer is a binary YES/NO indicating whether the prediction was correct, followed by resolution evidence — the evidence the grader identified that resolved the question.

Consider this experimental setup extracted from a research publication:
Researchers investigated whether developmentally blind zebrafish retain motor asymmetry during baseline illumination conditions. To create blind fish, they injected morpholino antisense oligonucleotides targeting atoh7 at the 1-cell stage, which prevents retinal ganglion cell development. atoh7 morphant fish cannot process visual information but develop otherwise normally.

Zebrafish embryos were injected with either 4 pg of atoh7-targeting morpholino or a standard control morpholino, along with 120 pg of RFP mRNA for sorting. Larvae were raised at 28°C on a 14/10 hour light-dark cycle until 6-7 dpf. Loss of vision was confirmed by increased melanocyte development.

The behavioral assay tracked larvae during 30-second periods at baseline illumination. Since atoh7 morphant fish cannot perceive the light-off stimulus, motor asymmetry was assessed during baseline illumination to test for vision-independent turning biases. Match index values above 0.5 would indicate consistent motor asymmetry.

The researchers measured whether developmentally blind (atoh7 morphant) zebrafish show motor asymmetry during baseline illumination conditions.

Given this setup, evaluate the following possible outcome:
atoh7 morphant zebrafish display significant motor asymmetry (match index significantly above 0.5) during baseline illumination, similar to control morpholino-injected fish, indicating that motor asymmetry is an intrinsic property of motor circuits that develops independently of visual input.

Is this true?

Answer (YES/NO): NO